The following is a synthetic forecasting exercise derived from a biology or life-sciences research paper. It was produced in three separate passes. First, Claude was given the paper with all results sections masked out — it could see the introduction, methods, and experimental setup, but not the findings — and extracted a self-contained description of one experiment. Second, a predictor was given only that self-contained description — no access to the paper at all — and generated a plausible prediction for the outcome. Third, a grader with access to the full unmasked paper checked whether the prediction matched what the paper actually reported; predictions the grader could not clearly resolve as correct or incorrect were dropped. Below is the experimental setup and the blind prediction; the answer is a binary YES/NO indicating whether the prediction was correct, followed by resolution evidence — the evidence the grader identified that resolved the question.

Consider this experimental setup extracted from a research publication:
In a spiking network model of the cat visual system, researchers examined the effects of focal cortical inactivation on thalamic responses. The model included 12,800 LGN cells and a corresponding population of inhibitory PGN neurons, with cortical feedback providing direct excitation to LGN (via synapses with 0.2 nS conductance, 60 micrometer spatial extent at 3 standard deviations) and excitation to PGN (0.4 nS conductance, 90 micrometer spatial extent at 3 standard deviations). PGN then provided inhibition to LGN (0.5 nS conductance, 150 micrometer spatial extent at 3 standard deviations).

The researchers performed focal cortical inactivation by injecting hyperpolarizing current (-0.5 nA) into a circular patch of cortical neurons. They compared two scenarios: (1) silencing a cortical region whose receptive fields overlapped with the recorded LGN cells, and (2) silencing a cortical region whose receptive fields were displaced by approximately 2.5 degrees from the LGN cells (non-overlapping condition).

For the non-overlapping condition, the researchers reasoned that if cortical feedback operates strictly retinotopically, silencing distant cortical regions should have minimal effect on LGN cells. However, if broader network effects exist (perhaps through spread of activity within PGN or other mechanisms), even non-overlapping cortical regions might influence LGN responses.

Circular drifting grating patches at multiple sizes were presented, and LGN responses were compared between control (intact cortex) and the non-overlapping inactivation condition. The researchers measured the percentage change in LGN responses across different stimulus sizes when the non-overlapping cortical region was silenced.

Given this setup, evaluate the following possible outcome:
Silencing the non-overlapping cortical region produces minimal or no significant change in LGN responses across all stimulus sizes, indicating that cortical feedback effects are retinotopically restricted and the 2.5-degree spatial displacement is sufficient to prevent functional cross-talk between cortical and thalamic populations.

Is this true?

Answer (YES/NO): NO